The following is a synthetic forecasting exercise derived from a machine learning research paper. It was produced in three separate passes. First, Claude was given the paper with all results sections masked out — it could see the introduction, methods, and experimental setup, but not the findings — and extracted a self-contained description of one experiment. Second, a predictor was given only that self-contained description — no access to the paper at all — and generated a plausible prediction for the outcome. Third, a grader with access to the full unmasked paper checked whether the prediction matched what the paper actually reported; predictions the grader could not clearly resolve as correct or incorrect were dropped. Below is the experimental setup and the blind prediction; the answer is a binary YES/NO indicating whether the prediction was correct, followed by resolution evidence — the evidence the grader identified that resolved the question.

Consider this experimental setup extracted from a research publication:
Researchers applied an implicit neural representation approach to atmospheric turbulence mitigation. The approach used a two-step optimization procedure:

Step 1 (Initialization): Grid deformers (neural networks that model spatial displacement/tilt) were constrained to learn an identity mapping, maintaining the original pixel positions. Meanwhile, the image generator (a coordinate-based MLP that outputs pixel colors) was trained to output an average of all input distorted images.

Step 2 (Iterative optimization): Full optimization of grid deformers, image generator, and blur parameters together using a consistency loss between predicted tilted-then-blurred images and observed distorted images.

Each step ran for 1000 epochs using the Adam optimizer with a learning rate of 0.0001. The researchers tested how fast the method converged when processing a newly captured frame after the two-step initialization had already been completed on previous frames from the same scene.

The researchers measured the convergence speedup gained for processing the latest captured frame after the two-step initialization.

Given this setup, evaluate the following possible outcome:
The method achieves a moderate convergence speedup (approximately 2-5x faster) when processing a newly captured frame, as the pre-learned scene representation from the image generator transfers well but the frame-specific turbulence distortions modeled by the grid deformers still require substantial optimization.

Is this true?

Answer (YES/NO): NO